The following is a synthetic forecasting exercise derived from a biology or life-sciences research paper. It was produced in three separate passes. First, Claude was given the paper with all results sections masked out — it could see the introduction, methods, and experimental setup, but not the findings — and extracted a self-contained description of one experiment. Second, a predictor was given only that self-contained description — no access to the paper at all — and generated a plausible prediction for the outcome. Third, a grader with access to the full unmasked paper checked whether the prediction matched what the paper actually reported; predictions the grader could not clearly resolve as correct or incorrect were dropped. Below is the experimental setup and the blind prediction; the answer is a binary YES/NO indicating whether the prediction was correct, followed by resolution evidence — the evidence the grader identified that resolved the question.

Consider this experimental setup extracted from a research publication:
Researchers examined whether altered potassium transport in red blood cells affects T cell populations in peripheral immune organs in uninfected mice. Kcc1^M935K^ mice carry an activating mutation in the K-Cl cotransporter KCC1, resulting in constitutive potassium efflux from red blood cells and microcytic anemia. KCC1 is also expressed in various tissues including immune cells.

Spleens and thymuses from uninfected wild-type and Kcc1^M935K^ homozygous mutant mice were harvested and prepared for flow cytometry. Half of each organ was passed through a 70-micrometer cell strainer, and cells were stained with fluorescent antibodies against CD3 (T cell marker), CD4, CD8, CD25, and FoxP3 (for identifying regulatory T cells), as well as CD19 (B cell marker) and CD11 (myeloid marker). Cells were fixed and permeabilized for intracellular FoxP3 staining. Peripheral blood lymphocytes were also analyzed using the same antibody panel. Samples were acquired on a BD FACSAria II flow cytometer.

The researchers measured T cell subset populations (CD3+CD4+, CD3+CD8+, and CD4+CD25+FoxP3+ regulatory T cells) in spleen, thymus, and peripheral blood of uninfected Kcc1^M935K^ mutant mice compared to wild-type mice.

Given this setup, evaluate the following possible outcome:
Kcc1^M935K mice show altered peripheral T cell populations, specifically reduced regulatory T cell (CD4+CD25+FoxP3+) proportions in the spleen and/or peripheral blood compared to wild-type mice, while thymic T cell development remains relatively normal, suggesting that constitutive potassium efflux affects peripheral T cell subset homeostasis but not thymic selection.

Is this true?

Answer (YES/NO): NO